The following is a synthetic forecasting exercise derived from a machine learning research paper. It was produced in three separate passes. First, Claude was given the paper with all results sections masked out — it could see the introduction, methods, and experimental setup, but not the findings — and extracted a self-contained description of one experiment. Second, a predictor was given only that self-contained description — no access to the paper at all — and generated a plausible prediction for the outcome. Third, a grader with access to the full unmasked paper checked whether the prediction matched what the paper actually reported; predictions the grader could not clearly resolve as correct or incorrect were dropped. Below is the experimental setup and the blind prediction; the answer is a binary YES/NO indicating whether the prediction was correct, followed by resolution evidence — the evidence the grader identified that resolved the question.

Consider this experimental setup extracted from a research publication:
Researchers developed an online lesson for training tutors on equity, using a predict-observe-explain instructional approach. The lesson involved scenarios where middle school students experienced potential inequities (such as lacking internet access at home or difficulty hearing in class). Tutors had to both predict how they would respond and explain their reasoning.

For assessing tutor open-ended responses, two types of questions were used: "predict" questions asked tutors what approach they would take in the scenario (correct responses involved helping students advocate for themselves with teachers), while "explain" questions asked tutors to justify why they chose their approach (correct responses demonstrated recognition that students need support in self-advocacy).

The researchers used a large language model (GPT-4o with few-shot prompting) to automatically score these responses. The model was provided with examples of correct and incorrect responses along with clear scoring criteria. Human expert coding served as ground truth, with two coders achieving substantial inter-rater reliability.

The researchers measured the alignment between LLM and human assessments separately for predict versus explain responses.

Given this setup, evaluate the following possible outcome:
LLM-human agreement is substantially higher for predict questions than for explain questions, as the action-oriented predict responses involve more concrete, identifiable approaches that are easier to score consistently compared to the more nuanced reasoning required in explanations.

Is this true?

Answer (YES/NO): NO